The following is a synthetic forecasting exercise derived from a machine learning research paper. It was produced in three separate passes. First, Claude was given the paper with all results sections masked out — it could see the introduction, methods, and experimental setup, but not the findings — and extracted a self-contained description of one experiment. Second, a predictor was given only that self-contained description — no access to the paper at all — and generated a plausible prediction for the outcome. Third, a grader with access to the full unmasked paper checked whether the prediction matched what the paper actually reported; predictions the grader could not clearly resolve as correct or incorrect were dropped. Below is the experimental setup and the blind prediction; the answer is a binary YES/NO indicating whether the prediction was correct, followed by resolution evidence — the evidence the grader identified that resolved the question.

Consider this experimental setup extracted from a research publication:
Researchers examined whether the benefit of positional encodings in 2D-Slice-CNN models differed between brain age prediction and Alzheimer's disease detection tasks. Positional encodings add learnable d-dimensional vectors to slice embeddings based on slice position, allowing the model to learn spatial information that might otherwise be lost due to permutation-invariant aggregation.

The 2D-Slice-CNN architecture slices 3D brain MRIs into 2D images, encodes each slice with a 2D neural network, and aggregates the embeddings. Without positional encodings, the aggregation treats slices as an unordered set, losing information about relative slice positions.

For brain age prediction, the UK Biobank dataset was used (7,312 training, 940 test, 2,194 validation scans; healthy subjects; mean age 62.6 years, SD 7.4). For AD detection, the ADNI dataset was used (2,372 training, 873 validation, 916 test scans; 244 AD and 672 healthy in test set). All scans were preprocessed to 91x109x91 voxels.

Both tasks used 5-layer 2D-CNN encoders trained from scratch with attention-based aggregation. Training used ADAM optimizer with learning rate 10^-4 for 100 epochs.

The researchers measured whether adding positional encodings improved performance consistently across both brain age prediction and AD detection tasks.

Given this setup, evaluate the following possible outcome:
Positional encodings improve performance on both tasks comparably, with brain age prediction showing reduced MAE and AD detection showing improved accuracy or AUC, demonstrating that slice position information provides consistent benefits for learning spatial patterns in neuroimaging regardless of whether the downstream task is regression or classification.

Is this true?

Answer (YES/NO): NO